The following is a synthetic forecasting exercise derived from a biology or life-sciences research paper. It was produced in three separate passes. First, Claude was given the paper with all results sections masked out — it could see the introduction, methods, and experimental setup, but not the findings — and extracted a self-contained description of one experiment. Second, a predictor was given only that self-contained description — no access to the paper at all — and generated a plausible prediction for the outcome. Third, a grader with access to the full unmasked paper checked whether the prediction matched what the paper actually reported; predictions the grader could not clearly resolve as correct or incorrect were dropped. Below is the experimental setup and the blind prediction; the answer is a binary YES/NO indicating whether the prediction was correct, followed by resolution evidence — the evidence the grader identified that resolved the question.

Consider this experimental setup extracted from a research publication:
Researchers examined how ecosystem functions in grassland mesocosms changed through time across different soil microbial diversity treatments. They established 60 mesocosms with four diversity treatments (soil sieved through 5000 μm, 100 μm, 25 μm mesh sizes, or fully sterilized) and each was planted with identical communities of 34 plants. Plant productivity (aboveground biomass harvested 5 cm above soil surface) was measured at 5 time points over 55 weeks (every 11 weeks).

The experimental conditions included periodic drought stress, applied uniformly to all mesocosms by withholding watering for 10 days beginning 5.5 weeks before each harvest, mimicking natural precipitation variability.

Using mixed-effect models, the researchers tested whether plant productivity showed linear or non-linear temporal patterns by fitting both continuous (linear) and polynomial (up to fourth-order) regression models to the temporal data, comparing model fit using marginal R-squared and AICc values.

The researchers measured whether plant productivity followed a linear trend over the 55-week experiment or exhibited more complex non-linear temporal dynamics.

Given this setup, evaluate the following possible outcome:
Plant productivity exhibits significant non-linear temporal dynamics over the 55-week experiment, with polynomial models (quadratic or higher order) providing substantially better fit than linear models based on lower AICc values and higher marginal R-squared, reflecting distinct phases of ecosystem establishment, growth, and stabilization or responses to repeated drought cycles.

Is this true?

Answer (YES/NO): YES